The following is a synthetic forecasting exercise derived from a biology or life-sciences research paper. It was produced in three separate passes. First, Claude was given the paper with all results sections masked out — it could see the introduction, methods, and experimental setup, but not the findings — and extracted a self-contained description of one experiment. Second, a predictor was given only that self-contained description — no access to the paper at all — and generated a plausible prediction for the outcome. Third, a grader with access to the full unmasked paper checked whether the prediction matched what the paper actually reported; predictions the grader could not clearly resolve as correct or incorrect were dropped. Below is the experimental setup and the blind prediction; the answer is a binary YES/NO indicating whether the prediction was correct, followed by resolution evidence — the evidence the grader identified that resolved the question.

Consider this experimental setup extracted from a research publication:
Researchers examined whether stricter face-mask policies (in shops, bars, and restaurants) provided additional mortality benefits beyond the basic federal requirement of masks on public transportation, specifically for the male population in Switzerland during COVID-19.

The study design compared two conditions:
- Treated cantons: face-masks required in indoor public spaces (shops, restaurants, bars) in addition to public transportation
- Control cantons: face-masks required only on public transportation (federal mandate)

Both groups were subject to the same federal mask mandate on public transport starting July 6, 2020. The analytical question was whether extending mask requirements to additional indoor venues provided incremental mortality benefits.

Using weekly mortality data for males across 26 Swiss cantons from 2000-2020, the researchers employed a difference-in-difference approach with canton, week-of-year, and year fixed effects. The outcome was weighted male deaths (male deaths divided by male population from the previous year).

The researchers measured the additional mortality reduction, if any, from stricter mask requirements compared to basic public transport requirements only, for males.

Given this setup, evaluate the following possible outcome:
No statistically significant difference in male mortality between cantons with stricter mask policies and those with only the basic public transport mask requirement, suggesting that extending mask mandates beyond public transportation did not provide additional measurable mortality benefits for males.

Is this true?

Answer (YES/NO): NO